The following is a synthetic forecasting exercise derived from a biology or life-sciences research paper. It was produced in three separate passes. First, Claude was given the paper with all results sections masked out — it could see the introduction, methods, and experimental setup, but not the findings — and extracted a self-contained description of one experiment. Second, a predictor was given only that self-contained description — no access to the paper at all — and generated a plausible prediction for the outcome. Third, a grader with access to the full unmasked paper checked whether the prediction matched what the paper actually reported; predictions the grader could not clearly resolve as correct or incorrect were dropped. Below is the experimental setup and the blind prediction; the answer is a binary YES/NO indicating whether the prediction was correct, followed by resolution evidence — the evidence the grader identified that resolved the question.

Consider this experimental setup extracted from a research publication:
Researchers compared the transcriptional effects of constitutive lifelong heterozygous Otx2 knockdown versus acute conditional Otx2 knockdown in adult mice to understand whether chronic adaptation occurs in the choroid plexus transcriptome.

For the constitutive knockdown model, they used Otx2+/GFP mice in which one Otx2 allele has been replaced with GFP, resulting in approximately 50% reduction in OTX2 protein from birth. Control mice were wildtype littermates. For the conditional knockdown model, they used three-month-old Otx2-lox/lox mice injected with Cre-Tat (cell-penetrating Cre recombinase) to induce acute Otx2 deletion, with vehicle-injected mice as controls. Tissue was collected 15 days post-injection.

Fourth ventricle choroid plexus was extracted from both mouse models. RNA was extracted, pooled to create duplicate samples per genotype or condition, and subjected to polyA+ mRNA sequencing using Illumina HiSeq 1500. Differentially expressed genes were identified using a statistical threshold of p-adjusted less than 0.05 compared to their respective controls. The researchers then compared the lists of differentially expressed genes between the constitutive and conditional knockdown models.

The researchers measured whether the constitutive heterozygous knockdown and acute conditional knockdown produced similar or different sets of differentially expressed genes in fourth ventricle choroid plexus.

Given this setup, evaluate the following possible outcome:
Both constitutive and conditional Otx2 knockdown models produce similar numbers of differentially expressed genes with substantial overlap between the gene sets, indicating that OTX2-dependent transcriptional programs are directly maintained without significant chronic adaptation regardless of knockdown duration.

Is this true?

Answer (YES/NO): NO